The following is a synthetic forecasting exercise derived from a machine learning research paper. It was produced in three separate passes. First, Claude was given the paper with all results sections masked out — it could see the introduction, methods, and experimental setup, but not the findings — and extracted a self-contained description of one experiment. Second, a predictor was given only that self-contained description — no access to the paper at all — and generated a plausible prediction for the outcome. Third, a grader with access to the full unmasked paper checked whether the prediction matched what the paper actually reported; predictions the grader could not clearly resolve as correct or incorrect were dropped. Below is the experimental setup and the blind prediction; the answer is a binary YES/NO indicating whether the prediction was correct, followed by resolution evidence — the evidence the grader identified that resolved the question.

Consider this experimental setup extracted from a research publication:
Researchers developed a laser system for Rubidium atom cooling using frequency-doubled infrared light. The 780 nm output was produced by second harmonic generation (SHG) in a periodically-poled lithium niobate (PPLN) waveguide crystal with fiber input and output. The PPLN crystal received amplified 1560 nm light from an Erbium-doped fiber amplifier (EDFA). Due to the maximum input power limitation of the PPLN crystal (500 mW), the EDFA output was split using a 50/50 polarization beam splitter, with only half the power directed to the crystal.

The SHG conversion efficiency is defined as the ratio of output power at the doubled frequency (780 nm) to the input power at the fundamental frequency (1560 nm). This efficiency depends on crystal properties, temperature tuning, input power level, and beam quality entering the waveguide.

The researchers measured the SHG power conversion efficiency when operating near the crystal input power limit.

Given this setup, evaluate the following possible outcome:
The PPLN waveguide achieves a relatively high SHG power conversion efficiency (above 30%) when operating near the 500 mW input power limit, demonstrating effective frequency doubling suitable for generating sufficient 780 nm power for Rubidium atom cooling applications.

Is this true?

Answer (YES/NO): YES